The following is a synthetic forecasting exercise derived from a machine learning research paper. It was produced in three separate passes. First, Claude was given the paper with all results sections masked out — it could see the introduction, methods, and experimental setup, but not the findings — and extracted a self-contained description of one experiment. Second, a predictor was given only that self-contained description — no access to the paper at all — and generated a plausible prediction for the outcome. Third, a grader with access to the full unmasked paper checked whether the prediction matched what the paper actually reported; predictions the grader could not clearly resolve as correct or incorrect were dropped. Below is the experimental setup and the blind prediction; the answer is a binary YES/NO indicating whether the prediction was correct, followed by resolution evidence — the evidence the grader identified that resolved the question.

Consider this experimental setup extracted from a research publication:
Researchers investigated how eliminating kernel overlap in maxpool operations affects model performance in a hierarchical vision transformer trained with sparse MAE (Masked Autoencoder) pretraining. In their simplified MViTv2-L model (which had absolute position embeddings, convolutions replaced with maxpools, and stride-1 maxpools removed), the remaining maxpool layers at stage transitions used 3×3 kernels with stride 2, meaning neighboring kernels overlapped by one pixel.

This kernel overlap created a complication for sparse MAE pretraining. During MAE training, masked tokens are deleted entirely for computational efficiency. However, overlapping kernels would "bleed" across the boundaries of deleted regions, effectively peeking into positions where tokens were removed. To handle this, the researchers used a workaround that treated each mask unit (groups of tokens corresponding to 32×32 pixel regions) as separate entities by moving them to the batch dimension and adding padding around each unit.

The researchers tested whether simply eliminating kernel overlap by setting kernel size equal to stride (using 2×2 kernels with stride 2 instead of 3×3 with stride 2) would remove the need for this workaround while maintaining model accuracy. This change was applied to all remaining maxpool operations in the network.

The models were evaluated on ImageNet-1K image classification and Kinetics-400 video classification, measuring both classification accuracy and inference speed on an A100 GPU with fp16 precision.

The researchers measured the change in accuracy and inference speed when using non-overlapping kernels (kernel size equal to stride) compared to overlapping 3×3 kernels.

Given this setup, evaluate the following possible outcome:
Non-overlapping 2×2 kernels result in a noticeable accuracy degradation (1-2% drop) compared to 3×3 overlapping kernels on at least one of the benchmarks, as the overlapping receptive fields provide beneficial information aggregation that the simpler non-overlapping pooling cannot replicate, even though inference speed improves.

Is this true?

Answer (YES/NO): NO